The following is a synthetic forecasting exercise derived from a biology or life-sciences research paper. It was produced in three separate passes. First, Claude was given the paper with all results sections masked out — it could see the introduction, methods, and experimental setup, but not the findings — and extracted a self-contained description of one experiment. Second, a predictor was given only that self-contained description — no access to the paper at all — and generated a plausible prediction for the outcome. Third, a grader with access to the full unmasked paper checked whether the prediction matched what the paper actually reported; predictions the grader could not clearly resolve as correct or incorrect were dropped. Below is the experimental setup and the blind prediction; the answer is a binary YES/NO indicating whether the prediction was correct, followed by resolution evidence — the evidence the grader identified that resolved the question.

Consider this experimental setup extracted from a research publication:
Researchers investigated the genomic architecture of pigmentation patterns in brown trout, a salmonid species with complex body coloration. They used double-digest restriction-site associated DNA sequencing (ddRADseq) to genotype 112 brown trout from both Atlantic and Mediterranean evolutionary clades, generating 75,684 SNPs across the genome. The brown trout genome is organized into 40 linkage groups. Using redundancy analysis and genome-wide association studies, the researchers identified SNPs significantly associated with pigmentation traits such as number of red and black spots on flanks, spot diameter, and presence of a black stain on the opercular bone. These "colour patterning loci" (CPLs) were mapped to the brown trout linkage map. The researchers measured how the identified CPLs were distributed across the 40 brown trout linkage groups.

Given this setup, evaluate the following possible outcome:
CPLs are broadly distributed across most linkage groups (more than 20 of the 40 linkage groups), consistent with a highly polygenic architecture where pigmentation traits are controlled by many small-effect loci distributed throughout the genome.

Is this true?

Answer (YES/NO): YES